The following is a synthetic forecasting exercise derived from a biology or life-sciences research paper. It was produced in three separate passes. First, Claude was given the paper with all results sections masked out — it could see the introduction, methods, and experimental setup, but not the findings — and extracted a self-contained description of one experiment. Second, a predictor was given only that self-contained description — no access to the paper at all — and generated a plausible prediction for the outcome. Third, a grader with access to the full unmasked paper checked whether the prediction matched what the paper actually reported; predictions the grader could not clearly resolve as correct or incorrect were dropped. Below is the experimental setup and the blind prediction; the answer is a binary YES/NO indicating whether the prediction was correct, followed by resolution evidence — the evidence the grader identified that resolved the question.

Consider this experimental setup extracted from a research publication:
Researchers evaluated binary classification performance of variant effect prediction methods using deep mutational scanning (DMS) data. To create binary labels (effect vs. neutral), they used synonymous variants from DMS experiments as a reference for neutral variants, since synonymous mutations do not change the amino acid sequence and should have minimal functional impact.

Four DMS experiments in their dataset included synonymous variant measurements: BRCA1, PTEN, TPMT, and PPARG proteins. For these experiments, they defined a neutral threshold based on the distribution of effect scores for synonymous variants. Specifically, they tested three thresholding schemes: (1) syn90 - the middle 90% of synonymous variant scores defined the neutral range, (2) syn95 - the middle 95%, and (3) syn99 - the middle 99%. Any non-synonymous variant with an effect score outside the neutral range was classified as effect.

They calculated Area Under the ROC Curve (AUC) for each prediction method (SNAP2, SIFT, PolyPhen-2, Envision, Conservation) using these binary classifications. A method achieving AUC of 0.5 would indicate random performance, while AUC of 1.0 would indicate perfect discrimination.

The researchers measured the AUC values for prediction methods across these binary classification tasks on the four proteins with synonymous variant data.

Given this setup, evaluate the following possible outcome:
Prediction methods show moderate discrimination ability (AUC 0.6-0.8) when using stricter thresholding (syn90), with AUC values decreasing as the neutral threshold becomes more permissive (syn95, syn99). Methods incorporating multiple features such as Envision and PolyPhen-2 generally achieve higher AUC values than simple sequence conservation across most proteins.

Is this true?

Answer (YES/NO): NO